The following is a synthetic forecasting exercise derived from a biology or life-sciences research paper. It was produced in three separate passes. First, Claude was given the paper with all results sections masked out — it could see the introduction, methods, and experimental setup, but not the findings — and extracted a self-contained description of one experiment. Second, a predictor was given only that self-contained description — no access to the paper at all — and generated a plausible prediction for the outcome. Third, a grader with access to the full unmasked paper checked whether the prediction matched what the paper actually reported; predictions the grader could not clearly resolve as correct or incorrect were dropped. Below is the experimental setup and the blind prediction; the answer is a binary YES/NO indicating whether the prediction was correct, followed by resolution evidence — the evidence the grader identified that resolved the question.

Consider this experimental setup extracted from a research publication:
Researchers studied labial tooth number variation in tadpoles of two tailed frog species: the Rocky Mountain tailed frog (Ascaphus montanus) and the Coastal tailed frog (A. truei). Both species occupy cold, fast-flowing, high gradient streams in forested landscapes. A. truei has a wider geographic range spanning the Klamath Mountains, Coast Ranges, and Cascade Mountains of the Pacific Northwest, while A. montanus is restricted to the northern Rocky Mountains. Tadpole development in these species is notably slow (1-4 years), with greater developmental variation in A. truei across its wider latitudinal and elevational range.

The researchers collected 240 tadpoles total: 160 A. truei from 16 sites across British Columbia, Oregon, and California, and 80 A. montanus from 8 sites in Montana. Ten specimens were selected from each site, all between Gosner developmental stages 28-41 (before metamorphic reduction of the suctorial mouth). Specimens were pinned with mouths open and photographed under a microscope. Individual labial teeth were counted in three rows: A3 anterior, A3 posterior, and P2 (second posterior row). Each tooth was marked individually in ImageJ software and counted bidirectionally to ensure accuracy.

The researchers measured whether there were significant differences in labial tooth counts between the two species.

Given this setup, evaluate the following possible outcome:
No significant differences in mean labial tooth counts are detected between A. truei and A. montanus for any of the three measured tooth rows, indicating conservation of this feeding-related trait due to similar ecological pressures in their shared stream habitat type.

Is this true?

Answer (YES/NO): NO